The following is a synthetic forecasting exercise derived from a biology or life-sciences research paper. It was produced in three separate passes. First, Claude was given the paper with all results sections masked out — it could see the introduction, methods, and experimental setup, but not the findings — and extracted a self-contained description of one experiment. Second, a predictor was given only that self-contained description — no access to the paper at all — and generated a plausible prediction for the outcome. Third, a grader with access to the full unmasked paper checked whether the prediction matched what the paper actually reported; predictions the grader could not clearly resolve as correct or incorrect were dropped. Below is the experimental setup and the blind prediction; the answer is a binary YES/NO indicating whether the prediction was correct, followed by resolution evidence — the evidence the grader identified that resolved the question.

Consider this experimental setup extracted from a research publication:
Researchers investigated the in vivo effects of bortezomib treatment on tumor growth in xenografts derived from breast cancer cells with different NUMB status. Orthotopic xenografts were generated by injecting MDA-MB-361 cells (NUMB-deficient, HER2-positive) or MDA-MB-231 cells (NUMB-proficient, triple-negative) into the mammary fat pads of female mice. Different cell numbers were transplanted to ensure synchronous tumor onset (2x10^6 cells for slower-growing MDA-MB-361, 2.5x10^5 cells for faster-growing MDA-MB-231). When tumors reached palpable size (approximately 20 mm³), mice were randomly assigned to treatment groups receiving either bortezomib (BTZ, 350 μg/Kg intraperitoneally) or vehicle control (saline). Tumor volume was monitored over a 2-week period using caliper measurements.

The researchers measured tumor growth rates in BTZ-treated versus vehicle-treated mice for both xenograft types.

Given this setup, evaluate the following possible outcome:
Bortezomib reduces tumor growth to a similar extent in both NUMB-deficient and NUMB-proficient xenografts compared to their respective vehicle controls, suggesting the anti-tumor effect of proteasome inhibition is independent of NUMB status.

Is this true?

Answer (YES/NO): NO